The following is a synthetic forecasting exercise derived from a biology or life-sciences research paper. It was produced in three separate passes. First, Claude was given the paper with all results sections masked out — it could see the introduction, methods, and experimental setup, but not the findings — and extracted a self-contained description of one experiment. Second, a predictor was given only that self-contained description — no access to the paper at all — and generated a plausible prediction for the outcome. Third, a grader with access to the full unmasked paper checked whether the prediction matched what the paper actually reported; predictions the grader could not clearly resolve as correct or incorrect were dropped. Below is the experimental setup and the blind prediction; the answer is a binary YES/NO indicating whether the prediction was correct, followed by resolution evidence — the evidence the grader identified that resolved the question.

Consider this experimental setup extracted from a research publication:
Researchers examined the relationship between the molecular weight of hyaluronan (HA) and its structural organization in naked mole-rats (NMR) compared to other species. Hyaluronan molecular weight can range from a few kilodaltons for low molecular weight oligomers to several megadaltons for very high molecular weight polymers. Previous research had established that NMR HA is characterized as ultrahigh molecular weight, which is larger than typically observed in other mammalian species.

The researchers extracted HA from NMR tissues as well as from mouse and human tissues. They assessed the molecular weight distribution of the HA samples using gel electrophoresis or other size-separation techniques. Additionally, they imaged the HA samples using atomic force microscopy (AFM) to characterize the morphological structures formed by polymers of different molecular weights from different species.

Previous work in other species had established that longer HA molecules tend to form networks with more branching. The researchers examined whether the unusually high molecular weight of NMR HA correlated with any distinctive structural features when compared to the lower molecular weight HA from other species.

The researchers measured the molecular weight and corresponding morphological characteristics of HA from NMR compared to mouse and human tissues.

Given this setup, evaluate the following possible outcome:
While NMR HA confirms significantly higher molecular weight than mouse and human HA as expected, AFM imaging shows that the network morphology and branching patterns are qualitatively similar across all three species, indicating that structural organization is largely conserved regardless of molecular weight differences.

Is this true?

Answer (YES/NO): NO